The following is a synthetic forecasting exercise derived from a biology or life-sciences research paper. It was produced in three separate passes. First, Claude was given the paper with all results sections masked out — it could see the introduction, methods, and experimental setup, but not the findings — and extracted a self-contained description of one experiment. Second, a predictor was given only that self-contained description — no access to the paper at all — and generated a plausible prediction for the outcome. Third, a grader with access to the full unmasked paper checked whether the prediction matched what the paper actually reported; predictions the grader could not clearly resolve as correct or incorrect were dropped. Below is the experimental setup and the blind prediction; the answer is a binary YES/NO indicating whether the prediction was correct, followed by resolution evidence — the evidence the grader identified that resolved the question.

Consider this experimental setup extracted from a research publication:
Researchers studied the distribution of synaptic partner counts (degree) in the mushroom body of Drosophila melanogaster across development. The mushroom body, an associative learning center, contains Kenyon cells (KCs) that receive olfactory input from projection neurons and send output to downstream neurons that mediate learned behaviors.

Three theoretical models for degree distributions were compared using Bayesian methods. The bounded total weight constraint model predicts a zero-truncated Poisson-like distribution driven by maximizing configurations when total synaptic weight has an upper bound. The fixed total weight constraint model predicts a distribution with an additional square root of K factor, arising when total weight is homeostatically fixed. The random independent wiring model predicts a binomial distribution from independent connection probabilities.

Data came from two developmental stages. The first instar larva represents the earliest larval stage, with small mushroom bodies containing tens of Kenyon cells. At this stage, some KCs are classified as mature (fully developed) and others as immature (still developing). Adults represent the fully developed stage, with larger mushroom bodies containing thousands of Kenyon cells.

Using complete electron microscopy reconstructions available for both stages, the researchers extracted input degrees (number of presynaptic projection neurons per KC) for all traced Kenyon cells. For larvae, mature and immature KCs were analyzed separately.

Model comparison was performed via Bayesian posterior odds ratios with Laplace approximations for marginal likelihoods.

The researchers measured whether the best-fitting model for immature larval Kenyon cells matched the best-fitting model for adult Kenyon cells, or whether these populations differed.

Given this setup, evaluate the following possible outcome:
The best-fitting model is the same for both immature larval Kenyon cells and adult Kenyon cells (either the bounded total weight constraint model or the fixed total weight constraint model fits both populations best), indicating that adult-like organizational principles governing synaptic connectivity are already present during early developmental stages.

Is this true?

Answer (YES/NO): YES